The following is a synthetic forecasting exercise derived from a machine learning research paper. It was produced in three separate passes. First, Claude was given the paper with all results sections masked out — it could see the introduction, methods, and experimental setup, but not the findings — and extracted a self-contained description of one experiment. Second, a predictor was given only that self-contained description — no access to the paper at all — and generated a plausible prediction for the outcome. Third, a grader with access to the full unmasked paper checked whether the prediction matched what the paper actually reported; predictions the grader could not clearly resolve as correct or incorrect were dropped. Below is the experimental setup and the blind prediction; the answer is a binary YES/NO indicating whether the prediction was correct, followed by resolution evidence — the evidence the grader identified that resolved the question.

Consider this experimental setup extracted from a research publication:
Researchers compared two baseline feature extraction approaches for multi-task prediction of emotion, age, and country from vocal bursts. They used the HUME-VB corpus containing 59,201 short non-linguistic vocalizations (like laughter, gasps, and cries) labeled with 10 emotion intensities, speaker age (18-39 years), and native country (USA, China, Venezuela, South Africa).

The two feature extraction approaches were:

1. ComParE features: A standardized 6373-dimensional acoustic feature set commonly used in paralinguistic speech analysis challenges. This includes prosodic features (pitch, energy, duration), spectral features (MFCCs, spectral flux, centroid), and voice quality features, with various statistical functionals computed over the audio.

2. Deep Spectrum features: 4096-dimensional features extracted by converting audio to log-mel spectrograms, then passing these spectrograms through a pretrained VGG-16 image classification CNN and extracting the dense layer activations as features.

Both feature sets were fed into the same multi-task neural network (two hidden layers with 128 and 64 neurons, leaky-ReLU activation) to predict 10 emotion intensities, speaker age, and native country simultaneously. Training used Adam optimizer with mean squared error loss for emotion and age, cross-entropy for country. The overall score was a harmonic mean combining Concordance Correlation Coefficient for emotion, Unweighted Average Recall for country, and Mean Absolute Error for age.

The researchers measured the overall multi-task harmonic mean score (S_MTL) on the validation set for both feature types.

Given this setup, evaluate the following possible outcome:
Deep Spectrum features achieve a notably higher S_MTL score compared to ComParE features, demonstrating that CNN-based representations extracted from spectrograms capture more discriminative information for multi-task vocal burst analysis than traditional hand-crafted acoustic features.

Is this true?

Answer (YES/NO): NO